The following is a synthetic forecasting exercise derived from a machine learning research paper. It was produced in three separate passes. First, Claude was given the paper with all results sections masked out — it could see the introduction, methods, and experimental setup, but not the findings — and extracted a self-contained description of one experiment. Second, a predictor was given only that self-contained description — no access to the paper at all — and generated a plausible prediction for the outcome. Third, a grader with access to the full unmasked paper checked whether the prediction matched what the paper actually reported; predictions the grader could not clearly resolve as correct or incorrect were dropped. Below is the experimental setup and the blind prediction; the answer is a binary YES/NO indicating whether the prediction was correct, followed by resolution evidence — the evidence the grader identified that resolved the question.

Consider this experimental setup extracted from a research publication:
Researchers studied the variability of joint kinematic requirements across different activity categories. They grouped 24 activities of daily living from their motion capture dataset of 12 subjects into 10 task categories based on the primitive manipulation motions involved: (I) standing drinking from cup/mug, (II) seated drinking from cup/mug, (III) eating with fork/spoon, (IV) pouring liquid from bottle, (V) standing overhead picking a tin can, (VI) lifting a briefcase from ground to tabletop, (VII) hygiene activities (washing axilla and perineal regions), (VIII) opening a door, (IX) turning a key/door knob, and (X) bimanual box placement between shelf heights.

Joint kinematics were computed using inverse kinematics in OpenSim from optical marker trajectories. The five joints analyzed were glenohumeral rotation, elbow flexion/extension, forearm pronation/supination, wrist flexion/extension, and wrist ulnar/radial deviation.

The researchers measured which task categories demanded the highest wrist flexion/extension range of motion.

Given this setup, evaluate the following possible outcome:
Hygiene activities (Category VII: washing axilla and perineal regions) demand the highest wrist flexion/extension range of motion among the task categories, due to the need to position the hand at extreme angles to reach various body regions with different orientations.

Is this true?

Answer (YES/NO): NO